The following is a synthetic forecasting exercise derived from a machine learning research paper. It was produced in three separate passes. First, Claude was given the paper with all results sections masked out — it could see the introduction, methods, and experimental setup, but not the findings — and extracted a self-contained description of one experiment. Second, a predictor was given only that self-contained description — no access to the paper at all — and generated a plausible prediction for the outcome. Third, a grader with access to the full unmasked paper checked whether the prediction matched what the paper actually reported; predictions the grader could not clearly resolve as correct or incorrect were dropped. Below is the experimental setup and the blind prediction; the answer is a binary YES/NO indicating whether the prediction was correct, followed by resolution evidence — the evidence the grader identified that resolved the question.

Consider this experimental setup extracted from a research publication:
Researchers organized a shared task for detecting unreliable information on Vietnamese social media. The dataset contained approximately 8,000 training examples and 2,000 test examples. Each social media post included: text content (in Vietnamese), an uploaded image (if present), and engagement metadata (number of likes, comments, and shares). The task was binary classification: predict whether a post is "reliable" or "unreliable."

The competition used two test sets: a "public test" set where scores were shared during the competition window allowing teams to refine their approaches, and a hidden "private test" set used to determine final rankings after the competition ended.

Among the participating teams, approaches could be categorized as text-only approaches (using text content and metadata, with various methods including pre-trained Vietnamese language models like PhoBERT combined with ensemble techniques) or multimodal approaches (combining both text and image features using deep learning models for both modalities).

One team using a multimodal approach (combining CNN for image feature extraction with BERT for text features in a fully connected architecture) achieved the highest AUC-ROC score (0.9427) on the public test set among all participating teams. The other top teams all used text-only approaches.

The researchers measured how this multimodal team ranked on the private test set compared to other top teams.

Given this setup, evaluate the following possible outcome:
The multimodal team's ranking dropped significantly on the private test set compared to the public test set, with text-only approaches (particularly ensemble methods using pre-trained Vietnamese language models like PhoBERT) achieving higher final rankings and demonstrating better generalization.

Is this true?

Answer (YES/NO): YES